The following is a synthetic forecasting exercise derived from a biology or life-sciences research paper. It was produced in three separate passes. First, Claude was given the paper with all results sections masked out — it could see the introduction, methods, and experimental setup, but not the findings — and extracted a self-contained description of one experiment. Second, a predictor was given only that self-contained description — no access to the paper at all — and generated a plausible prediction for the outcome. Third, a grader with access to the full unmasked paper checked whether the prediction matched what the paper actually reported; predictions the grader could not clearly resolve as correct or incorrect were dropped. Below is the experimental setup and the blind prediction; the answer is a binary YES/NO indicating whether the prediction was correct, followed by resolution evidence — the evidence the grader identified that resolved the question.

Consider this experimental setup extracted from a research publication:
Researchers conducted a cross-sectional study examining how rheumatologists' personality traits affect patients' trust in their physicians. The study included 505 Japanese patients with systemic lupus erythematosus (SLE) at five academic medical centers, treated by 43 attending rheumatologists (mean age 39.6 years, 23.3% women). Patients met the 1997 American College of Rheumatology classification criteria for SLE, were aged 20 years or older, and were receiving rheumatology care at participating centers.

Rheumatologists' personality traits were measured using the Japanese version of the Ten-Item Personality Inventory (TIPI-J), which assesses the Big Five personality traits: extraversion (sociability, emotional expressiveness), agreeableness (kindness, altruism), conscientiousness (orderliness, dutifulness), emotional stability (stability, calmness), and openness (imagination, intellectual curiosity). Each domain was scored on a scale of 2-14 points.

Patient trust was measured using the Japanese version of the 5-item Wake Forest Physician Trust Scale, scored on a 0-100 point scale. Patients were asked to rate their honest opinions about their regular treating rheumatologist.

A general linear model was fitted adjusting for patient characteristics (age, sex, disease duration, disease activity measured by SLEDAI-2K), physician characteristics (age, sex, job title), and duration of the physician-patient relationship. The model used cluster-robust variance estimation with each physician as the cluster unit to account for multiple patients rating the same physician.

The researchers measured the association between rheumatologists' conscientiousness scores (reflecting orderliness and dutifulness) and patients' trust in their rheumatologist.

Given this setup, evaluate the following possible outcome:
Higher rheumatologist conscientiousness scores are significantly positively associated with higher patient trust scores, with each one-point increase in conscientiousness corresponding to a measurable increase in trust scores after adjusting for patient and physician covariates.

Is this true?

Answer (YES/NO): NO